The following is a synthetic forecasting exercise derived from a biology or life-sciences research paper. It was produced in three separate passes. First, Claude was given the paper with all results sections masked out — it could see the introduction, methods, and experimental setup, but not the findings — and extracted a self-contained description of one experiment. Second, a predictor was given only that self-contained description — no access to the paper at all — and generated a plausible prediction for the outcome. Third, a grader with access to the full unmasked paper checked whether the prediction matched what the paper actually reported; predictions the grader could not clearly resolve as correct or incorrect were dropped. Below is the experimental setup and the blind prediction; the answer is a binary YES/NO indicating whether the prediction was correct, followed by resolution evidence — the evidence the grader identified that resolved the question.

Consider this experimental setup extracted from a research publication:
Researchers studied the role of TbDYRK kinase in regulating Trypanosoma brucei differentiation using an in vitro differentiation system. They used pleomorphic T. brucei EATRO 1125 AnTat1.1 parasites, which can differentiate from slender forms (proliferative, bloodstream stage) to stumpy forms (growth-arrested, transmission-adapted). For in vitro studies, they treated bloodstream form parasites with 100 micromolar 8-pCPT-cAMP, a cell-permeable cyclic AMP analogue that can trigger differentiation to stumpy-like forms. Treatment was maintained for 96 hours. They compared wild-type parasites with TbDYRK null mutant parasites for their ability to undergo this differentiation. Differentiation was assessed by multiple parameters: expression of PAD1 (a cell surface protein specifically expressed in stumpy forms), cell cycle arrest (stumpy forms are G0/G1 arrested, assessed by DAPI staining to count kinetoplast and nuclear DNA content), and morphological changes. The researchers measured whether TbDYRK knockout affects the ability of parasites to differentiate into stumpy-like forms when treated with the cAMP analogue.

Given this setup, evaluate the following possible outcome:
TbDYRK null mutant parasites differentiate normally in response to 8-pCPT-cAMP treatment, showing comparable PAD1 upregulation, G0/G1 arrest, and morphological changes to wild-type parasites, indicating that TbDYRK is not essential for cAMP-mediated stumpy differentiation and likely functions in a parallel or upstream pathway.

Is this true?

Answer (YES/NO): NO